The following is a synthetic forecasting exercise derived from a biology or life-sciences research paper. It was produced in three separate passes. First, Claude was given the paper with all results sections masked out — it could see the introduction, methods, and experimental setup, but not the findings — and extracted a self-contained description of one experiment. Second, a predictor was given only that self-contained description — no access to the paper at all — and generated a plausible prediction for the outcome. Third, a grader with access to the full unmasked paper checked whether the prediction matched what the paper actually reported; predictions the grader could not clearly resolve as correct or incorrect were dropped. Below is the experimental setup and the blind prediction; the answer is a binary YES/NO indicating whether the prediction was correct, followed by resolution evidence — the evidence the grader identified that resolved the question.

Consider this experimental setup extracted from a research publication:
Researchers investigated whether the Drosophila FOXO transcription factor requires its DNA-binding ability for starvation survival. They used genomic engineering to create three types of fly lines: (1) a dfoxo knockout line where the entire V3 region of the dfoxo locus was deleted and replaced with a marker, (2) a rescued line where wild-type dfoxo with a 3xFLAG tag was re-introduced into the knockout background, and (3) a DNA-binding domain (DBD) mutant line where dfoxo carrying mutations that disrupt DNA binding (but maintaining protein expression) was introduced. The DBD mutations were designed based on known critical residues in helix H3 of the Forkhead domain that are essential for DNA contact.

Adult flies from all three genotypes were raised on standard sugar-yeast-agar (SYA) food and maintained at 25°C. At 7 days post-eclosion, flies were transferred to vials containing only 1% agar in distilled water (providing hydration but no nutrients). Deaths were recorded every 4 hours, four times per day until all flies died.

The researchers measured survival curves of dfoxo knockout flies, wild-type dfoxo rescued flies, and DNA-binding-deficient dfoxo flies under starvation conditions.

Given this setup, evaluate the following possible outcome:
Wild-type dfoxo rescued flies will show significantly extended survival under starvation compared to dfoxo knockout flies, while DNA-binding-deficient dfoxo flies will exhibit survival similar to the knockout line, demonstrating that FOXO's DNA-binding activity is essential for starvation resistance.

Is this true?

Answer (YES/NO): NO